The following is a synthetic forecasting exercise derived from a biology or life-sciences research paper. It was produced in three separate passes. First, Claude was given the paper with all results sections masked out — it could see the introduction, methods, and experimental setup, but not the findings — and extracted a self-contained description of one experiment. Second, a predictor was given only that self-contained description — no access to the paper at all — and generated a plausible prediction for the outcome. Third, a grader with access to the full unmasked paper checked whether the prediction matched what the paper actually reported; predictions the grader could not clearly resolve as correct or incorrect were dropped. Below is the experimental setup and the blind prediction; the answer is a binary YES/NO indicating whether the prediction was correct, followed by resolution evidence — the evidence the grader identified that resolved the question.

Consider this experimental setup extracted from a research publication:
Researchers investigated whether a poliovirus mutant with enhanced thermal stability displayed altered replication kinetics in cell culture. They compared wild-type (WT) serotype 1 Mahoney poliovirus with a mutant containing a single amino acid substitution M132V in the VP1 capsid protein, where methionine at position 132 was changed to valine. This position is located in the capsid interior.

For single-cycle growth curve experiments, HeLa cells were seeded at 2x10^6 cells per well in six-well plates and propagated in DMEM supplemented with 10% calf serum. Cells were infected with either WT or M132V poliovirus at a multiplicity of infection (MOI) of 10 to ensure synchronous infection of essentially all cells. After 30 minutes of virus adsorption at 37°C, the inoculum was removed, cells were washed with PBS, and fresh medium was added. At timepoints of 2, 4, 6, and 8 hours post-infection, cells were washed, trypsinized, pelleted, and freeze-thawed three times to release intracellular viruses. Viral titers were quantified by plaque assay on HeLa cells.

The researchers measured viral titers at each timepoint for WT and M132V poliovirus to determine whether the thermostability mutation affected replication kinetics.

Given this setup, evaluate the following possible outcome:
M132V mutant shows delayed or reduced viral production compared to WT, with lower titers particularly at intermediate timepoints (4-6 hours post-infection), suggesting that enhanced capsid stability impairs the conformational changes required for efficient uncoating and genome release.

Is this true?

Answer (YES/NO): NO